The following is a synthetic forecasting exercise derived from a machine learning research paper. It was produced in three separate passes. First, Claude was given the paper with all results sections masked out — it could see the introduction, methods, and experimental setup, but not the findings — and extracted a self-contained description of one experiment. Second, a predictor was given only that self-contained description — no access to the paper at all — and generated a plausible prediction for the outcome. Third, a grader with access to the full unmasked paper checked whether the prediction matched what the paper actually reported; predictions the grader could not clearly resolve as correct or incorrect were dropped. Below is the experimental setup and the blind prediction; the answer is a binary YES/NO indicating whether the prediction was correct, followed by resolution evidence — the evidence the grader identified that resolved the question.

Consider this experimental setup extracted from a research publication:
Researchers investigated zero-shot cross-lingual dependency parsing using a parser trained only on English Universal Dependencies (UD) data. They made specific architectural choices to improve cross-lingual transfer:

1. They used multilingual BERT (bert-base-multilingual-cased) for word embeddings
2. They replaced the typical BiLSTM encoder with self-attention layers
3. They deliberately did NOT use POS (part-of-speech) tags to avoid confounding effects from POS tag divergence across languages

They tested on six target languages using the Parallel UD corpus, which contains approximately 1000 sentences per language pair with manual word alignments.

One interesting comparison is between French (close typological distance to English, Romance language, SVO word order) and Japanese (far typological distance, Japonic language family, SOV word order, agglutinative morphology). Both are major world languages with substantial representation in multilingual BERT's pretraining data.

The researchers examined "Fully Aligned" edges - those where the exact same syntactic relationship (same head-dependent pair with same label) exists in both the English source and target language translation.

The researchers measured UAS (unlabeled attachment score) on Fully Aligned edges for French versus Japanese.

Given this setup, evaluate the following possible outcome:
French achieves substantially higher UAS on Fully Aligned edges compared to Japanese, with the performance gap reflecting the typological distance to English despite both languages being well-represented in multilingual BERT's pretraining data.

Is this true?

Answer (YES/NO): YES